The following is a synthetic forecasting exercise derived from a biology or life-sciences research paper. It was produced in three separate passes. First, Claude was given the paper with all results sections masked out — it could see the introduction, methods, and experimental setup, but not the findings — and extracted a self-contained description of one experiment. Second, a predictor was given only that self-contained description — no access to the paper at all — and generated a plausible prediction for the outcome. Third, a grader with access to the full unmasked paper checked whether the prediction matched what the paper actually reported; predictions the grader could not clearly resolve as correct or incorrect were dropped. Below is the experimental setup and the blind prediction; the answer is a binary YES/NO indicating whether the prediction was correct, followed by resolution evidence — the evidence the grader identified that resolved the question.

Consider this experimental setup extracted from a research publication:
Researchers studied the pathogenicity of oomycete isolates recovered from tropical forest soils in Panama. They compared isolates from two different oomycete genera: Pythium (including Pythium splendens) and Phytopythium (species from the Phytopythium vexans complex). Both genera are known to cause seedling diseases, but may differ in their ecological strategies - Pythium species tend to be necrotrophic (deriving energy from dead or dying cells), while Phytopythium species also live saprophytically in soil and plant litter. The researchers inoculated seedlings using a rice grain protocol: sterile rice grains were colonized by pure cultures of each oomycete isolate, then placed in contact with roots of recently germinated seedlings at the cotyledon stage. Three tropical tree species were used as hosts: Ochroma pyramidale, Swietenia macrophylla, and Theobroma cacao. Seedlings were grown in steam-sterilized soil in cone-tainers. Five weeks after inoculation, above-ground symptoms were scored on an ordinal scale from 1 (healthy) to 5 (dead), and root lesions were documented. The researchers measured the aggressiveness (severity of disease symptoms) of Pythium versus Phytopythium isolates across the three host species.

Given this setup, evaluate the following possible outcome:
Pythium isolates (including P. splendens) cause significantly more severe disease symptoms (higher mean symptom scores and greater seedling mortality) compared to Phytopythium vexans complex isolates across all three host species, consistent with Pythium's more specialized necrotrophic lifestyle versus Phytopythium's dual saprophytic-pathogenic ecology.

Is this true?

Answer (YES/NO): YES